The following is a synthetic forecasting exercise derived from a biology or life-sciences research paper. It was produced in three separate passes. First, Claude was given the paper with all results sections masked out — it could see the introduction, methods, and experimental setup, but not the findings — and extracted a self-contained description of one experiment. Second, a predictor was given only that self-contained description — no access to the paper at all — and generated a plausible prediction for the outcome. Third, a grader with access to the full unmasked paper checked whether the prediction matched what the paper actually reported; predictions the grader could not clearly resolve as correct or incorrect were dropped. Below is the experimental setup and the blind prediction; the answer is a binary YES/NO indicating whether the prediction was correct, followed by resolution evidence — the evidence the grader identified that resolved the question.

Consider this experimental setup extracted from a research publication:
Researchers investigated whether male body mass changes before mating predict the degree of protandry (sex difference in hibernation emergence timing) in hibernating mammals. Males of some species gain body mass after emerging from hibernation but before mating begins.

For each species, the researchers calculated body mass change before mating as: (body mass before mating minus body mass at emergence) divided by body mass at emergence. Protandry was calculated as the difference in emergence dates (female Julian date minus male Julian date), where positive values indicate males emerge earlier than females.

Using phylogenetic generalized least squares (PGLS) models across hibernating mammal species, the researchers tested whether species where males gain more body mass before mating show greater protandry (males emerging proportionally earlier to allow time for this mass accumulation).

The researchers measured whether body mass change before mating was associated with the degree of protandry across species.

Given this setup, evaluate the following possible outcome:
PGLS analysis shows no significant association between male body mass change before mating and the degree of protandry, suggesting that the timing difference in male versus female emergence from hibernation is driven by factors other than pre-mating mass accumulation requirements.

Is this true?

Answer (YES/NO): NO